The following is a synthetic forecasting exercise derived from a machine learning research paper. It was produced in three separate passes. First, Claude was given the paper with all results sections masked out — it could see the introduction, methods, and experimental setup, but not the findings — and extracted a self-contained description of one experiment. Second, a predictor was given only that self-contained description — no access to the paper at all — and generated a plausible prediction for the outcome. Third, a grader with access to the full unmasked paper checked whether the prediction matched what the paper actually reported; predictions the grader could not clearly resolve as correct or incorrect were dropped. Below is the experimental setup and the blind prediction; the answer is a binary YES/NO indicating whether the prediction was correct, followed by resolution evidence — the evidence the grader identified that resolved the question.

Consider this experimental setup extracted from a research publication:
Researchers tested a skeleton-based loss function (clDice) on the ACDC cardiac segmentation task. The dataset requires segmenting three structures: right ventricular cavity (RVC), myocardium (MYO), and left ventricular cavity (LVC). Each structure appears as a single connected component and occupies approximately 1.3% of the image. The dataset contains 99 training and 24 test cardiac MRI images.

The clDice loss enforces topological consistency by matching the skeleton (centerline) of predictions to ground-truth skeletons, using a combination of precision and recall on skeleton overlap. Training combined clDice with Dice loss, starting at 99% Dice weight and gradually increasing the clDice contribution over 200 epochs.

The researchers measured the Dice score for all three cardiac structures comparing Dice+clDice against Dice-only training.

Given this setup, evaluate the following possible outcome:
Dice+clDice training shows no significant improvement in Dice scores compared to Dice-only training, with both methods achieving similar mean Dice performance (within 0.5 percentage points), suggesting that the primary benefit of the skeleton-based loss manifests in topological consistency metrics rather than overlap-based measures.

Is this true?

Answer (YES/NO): NO